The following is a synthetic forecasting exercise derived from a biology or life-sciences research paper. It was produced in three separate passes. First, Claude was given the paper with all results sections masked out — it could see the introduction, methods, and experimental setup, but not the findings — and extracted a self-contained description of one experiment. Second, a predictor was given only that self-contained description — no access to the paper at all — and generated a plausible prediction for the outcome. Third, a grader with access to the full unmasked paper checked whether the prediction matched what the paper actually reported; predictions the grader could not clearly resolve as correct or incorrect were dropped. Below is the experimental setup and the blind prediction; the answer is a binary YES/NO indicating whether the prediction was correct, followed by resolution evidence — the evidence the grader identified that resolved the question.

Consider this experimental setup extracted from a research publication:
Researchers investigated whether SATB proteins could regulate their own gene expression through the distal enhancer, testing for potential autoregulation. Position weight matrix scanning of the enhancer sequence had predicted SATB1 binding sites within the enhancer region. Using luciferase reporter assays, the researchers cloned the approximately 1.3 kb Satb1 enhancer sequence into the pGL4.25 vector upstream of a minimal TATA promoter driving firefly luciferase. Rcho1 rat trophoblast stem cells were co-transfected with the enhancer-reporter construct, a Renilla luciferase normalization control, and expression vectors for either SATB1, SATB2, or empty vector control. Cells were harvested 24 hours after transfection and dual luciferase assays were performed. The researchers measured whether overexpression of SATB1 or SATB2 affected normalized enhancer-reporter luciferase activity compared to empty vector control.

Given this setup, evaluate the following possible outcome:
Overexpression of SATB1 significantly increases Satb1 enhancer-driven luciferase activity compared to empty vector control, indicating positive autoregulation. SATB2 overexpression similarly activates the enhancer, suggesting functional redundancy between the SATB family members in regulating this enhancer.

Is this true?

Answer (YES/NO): YES